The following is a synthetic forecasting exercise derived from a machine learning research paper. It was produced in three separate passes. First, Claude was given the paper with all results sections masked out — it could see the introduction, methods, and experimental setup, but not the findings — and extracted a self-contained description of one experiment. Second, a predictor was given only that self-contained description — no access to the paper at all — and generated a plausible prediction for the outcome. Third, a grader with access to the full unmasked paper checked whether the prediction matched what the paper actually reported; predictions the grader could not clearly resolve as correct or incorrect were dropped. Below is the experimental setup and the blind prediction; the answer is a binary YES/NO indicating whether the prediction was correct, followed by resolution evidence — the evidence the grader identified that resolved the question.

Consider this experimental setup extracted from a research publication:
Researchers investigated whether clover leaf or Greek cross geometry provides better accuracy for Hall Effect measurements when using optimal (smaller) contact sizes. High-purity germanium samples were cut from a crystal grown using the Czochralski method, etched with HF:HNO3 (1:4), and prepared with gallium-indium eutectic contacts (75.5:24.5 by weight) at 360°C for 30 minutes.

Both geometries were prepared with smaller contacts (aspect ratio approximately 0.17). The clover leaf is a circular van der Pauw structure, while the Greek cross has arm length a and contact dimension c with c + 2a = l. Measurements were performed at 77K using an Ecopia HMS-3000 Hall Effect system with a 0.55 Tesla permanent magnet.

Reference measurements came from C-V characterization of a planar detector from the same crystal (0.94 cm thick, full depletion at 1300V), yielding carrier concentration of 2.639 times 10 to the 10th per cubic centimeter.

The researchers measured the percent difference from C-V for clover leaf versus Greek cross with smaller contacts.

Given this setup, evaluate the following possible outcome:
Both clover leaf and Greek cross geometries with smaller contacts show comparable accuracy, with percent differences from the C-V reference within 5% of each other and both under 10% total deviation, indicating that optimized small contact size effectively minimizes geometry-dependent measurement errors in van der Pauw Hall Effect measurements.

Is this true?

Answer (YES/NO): NO